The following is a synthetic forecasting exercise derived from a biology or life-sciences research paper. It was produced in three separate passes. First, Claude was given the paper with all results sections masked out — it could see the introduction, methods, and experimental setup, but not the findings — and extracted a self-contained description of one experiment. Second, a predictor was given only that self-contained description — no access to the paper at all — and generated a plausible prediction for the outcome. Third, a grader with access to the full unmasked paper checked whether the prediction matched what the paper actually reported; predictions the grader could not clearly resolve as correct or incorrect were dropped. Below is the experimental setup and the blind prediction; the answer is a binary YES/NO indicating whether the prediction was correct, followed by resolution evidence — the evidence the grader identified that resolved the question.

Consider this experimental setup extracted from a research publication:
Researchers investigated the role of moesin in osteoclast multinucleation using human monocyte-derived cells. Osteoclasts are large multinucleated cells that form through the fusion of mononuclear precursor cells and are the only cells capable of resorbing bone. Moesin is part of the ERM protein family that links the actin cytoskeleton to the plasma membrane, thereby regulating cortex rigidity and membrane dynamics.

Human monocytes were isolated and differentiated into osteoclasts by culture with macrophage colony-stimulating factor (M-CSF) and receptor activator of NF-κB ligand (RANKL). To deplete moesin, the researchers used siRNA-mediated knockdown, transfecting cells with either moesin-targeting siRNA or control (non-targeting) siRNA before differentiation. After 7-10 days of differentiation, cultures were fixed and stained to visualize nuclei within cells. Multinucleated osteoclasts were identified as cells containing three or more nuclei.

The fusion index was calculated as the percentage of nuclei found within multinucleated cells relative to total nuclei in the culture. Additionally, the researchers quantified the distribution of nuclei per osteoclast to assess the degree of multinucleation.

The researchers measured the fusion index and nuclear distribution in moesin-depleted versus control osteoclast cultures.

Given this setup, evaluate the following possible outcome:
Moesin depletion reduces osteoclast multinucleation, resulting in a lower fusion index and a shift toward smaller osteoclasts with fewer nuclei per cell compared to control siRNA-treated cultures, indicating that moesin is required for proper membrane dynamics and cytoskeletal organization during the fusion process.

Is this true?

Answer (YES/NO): NO